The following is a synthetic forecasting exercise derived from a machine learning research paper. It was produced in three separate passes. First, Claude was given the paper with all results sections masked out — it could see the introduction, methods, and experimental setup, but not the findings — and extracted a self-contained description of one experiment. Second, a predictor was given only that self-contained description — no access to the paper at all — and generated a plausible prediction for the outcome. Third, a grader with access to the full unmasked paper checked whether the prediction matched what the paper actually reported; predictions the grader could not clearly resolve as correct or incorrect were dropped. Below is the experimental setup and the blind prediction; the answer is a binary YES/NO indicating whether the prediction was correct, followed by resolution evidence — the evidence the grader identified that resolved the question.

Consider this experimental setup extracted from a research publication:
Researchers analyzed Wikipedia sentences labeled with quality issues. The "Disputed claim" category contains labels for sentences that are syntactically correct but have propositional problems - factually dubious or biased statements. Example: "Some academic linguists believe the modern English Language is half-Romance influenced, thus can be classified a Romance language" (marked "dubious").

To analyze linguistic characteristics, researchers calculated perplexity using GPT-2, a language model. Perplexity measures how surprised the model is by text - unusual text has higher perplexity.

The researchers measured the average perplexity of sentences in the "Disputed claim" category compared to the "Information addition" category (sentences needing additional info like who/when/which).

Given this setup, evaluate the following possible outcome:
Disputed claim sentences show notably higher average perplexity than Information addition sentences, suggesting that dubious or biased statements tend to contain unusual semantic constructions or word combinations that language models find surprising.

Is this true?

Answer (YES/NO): NO